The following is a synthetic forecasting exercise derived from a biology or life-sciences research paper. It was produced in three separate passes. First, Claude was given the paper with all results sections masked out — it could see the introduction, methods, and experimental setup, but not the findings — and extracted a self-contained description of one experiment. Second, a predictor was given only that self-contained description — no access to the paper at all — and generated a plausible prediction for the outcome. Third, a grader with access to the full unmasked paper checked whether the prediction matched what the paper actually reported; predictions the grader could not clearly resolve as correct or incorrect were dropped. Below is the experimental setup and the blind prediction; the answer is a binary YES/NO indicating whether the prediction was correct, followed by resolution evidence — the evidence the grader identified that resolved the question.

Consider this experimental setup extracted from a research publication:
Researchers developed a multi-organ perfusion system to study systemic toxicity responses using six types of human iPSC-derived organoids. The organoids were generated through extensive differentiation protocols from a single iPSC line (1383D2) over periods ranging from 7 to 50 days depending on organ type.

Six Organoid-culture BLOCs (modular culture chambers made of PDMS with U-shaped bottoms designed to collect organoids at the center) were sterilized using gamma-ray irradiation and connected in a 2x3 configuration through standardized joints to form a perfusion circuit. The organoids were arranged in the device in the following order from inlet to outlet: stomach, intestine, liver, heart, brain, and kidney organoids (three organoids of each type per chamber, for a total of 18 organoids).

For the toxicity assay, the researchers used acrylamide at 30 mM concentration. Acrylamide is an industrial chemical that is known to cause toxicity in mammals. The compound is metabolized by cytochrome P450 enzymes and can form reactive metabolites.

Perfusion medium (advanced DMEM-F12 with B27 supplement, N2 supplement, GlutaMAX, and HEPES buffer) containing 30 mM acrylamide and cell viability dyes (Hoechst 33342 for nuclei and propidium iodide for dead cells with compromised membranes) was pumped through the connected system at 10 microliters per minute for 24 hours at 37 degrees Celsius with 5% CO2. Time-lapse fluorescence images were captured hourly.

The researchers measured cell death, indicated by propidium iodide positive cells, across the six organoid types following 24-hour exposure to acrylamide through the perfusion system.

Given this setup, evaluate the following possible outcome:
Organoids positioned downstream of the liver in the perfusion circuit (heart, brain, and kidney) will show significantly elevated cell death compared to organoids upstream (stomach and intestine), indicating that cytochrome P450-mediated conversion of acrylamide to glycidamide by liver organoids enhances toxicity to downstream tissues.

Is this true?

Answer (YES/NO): YES